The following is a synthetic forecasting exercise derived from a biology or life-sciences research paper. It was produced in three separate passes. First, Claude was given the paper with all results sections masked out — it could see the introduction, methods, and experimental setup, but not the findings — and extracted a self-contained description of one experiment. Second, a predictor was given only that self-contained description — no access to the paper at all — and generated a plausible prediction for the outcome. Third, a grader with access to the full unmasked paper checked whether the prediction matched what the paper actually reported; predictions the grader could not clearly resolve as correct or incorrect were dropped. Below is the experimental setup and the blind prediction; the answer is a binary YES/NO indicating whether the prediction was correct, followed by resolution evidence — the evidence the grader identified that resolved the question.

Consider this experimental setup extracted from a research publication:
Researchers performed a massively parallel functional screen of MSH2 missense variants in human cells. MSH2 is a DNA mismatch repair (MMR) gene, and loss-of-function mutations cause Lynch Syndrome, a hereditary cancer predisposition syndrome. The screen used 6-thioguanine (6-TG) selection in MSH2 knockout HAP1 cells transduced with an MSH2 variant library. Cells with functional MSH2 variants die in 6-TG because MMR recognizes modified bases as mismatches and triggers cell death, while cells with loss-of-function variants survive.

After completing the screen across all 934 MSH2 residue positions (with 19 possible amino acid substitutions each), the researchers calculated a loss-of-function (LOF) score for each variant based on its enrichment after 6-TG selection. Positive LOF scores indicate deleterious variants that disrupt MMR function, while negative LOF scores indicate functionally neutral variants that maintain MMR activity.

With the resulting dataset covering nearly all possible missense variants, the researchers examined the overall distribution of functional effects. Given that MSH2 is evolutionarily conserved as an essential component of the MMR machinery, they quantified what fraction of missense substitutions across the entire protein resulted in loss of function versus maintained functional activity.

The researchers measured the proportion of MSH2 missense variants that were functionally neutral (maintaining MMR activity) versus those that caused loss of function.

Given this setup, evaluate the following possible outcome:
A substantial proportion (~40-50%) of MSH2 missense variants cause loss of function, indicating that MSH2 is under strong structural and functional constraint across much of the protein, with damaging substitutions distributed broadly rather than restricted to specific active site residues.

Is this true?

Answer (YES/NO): NO